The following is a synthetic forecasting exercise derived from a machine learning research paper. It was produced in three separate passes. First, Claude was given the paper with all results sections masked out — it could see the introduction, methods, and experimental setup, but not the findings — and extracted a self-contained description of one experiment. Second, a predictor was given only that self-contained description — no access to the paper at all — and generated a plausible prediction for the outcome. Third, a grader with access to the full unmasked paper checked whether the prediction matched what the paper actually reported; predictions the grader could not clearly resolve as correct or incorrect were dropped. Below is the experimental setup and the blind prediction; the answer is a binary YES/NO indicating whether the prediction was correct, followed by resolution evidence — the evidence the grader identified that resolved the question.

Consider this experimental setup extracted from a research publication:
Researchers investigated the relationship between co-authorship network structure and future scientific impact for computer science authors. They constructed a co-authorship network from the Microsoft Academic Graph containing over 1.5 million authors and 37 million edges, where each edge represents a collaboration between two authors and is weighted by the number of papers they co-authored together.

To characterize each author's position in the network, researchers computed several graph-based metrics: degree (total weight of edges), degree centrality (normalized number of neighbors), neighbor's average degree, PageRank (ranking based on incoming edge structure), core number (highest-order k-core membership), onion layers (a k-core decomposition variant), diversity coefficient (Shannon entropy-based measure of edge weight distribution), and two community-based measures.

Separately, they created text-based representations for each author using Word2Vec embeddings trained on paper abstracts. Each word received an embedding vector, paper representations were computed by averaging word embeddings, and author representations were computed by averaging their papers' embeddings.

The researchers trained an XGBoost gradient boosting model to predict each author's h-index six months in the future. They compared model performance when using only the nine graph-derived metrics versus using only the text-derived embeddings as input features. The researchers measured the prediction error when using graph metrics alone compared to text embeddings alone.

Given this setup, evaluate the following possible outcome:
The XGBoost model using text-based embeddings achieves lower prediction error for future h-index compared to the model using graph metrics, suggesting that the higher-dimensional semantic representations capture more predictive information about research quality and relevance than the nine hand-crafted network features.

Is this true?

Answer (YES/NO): NO